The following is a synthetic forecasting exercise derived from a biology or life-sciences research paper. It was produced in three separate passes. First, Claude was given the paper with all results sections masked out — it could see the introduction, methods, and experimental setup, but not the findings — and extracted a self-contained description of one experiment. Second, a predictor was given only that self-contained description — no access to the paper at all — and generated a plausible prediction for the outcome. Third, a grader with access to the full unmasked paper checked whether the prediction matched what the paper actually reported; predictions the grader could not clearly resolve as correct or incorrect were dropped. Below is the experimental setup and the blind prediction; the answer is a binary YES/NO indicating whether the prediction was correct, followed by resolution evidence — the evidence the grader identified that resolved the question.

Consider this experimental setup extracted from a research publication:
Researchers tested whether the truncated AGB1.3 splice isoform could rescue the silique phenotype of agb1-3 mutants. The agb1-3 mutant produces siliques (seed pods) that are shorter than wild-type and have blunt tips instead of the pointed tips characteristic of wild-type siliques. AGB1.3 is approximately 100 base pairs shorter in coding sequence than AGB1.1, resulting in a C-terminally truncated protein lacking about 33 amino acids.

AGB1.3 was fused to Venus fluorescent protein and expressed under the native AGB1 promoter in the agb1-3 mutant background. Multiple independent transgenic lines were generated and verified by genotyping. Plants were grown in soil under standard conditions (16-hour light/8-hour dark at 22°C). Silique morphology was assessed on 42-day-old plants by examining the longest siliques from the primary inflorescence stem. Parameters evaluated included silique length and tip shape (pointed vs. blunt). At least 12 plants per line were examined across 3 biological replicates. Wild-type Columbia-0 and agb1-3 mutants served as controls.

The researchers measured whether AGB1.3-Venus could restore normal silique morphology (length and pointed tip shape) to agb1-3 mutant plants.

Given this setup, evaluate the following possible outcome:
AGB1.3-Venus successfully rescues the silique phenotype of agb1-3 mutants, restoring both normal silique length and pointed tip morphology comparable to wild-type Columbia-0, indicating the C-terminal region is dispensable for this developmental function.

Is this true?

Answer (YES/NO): NO